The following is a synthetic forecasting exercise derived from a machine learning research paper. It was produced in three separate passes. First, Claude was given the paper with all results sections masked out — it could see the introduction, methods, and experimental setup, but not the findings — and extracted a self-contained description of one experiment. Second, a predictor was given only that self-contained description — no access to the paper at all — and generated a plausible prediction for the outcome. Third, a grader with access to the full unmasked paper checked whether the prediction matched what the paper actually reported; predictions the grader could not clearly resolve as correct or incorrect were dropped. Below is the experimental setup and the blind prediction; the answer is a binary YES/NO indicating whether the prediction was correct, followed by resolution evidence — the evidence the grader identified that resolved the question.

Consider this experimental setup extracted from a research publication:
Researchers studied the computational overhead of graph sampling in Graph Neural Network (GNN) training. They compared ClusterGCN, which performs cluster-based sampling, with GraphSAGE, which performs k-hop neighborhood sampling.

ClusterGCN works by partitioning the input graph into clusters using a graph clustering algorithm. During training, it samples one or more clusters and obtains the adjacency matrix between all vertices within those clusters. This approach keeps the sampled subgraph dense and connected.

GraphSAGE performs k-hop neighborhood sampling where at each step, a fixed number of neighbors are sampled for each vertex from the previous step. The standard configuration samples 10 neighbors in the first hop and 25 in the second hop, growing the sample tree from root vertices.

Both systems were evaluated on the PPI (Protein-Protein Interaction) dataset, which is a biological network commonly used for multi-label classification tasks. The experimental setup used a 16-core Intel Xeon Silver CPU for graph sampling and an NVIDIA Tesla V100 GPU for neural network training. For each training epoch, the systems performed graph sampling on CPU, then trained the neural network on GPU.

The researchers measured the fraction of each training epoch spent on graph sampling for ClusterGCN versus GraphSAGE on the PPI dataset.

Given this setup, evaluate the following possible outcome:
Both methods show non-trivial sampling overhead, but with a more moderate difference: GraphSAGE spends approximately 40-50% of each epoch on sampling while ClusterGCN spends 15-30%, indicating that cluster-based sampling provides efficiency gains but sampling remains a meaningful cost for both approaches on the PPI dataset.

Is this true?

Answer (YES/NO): NO